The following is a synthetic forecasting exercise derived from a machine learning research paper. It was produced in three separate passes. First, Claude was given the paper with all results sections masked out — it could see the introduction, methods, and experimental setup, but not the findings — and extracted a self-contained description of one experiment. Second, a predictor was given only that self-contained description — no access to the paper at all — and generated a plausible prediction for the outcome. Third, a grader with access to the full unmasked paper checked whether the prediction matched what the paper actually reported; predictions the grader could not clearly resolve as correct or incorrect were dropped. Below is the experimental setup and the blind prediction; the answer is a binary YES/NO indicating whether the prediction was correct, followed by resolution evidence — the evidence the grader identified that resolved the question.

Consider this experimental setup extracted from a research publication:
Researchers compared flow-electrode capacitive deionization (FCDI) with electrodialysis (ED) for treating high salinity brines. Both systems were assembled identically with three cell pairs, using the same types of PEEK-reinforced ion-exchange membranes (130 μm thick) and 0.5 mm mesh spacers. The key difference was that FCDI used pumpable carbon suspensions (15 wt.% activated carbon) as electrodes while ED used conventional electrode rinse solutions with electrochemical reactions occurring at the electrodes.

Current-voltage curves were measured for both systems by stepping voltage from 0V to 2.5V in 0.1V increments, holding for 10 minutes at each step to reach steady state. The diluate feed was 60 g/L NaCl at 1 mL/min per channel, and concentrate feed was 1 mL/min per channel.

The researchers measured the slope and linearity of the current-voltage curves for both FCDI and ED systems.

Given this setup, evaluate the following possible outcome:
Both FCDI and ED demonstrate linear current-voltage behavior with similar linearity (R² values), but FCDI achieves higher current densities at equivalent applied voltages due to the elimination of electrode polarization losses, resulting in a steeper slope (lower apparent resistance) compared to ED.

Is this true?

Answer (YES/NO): NO